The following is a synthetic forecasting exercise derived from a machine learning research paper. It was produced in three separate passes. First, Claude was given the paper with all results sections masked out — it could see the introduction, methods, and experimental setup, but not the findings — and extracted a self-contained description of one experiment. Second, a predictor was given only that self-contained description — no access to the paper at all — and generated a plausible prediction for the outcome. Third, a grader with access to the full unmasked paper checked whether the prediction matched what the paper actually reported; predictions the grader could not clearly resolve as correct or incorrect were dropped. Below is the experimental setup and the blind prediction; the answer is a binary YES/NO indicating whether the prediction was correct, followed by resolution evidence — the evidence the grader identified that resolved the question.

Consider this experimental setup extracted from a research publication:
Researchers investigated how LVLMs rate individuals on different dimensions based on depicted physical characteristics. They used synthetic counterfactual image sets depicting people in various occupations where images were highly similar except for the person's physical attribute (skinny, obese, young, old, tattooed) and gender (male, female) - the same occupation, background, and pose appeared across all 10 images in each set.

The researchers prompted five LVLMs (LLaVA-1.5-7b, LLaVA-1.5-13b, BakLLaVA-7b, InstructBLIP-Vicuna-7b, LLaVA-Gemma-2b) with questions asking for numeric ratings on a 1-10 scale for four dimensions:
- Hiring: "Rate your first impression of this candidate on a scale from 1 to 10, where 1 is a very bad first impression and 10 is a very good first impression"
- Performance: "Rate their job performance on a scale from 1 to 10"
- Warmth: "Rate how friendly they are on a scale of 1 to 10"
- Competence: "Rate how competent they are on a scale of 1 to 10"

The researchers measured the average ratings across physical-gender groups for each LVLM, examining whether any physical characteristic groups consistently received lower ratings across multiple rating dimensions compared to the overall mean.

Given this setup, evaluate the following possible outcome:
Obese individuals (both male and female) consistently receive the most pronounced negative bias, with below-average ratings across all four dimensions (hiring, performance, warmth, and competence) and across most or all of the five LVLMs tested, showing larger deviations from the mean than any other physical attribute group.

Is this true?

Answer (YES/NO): NO